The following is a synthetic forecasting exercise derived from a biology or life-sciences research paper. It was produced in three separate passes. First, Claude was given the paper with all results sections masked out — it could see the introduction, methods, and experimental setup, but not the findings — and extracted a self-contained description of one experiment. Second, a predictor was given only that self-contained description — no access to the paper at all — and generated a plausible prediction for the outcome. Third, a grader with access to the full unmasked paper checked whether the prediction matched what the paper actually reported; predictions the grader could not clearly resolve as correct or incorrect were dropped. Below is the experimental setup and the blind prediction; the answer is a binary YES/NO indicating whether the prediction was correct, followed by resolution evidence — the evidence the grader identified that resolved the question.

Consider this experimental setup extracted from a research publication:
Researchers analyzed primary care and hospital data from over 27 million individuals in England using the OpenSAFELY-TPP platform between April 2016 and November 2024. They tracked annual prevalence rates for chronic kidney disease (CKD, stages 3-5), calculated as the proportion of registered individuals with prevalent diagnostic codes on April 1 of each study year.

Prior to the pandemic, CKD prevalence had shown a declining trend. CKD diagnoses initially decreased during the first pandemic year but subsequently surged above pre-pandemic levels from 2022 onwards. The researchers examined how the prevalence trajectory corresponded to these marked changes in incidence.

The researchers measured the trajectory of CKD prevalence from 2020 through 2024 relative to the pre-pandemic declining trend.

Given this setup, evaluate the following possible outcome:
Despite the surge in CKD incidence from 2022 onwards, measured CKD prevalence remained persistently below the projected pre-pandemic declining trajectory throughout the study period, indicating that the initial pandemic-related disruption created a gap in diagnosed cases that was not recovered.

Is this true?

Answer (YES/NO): NO